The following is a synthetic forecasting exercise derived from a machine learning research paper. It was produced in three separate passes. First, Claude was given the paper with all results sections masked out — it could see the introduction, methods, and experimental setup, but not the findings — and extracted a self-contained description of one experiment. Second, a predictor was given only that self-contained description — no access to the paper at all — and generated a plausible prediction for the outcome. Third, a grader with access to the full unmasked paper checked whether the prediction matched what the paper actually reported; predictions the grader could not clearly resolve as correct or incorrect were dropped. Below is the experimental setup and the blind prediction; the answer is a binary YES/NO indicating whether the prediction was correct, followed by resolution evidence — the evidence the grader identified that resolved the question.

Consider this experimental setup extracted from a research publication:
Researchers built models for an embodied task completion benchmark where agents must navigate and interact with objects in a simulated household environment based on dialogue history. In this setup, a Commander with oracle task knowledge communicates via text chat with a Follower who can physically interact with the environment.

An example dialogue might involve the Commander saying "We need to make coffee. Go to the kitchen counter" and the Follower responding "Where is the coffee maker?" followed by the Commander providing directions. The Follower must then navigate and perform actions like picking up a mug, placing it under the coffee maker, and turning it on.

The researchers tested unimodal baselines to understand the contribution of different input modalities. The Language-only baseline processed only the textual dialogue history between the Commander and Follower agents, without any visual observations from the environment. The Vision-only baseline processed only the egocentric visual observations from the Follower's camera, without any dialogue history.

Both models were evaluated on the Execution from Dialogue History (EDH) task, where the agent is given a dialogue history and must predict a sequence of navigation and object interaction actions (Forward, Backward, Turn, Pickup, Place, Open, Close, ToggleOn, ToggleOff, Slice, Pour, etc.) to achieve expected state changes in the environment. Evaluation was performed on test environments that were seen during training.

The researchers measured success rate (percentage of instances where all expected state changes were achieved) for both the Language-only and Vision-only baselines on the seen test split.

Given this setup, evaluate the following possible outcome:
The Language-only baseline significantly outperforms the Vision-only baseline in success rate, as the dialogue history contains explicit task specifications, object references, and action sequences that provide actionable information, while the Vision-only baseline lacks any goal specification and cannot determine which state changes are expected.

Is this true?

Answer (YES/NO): NO